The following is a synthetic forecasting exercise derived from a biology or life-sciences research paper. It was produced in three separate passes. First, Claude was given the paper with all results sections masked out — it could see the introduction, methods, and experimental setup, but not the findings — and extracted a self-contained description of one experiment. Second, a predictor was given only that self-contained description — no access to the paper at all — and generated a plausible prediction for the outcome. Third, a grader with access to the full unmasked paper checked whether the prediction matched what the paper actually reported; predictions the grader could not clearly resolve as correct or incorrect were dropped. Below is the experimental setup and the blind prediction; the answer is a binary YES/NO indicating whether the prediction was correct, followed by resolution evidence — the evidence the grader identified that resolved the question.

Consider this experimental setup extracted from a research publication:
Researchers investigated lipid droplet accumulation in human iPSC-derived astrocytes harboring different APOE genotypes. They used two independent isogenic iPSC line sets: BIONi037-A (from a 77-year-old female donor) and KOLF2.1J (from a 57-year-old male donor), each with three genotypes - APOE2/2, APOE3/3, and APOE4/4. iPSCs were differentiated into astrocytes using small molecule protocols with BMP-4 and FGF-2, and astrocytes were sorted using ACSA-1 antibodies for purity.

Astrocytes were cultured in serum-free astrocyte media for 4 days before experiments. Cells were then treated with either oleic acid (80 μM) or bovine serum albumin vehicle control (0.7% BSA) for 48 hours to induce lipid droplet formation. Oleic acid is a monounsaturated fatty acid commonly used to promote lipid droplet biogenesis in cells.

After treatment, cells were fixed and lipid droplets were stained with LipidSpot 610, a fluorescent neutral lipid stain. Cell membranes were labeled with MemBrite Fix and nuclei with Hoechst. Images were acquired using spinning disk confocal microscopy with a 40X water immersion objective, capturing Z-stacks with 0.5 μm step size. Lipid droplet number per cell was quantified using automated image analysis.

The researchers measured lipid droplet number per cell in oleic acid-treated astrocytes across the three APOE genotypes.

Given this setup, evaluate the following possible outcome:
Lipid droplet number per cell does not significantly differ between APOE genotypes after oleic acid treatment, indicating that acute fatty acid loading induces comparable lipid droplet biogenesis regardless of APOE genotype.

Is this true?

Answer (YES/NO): NO